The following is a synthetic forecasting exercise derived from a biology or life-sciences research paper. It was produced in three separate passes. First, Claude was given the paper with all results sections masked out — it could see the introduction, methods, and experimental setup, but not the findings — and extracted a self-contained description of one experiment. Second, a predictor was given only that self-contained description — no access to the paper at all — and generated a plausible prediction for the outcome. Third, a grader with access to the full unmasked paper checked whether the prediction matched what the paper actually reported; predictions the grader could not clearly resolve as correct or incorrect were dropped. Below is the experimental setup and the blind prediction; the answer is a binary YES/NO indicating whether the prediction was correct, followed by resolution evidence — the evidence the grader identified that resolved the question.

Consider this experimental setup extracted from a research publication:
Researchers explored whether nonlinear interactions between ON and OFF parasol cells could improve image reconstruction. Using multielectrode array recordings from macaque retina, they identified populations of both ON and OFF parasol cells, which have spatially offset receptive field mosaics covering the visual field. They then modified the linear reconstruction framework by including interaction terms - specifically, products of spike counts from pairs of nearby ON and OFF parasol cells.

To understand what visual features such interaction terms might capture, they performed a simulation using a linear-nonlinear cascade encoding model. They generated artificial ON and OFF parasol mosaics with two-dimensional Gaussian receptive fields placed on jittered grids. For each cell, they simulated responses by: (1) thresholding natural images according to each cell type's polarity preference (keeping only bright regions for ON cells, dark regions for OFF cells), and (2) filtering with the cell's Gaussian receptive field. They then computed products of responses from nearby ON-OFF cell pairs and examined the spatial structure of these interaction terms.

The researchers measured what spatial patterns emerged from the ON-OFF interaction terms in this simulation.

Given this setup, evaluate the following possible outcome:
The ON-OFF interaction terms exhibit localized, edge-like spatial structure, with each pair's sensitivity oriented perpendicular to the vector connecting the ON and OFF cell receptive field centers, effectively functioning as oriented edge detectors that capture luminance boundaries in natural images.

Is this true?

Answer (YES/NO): NO